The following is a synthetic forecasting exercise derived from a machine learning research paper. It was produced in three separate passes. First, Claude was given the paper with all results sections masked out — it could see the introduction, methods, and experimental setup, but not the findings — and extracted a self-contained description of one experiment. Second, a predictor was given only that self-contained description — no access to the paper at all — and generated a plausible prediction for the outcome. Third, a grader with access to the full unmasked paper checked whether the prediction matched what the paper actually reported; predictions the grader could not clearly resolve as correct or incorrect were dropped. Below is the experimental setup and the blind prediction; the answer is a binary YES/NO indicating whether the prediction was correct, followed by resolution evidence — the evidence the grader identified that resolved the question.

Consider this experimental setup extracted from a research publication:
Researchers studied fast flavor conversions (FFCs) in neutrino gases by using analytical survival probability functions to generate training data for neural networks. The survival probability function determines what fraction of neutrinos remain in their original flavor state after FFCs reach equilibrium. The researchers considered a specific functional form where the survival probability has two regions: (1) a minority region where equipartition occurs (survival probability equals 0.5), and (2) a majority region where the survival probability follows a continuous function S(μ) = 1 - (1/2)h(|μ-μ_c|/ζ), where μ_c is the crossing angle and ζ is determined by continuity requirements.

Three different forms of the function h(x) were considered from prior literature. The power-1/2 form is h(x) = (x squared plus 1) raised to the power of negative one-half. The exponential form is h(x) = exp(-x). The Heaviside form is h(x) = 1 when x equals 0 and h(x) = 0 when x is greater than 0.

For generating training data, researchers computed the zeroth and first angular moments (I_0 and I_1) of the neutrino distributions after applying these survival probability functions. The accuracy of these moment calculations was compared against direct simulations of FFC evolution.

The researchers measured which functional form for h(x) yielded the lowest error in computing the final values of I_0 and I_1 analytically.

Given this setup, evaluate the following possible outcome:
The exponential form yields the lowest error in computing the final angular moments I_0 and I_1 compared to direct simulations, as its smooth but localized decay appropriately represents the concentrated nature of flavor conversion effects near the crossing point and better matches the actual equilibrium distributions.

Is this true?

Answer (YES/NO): NO